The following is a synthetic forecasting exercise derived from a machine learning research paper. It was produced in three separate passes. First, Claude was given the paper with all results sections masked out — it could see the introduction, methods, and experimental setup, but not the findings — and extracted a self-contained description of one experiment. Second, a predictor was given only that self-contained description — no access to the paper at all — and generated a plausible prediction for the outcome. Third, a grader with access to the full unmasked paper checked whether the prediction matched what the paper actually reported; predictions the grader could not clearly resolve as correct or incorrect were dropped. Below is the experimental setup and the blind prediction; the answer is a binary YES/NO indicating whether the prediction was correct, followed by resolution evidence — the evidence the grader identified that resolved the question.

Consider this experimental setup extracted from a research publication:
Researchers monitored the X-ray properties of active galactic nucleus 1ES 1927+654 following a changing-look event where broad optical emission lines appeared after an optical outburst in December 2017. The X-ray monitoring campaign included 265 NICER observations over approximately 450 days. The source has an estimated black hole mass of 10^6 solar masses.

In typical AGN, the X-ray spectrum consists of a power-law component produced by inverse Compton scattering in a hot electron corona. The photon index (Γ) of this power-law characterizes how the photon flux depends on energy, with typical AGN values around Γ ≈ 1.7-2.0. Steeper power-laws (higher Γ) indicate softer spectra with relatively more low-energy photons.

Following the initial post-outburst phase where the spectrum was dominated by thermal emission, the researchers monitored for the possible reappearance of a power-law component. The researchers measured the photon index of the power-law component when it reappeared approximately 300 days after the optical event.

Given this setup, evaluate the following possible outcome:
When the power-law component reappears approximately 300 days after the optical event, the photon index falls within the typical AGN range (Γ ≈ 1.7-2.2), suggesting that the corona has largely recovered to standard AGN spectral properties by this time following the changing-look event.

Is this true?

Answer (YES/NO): NO